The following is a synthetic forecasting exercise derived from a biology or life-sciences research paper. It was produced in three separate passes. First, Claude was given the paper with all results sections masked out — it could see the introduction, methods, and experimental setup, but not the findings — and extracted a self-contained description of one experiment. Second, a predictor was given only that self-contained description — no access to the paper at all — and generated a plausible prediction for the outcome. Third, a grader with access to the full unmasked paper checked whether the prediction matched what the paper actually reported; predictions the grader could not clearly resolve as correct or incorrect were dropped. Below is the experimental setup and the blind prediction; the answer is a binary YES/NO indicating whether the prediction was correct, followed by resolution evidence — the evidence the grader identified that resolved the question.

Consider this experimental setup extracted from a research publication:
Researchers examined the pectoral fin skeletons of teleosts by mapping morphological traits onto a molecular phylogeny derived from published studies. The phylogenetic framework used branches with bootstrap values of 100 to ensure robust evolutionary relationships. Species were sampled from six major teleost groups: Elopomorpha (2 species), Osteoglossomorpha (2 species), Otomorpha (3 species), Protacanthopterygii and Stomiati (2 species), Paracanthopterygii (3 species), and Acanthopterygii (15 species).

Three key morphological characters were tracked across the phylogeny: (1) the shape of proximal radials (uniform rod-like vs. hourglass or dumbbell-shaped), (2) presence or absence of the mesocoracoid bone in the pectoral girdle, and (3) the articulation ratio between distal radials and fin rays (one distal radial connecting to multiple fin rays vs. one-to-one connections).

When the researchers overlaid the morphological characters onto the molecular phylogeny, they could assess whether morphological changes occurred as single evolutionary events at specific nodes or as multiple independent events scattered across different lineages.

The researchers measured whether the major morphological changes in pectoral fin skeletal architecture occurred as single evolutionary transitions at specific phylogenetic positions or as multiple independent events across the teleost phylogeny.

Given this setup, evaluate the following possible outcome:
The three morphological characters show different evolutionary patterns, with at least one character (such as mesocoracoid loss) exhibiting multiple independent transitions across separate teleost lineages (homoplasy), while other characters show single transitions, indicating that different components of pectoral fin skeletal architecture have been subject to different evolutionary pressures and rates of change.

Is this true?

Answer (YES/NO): NO